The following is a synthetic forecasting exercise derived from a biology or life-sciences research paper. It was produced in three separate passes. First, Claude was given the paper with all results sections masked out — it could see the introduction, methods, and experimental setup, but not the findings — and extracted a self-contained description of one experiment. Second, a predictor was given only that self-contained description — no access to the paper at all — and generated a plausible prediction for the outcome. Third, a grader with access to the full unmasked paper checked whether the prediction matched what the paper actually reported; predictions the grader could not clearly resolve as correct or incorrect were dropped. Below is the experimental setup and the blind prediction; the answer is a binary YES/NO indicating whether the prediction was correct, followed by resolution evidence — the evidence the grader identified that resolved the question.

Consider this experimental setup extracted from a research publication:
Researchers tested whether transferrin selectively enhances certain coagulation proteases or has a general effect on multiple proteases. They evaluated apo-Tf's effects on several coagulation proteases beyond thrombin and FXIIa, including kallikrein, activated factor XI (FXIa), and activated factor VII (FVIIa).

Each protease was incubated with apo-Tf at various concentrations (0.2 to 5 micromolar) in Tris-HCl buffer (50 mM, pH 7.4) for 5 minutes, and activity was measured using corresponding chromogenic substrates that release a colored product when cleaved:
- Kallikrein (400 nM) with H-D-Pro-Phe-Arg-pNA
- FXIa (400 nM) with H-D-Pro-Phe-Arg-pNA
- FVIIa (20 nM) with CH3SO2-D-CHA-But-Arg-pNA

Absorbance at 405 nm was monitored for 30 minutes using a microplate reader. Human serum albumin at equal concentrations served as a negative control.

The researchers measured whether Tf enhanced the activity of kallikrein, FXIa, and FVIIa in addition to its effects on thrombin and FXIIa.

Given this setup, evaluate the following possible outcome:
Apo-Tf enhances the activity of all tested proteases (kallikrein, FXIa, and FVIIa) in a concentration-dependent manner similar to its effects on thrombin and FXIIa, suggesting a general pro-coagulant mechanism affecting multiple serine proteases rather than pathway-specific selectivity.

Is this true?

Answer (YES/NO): NO